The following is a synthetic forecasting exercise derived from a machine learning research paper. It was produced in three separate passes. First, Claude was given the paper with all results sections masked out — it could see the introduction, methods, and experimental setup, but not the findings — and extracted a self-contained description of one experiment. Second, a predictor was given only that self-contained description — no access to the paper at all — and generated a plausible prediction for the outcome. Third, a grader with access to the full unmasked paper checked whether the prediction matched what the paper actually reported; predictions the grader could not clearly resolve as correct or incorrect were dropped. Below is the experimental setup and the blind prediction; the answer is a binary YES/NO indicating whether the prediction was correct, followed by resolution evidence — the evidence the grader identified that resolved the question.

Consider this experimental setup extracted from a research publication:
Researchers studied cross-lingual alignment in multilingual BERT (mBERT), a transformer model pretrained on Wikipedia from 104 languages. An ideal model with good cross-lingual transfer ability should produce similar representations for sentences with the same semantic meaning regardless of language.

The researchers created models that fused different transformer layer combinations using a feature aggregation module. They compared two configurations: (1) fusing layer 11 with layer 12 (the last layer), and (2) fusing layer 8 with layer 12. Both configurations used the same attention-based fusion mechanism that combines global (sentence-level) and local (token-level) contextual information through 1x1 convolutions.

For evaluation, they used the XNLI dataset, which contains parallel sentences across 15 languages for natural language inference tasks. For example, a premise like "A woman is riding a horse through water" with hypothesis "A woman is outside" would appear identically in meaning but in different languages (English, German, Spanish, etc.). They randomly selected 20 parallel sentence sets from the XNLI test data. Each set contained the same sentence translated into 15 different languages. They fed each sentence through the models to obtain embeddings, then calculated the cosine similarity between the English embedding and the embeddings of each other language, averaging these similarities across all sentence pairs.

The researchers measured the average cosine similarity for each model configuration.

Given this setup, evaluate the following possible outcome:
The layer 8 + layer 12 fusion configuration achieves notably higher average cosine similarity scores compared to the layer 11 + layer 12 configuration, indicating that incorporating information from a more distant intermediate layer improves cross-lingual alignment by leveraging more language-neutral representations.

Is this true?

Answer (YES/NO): YES